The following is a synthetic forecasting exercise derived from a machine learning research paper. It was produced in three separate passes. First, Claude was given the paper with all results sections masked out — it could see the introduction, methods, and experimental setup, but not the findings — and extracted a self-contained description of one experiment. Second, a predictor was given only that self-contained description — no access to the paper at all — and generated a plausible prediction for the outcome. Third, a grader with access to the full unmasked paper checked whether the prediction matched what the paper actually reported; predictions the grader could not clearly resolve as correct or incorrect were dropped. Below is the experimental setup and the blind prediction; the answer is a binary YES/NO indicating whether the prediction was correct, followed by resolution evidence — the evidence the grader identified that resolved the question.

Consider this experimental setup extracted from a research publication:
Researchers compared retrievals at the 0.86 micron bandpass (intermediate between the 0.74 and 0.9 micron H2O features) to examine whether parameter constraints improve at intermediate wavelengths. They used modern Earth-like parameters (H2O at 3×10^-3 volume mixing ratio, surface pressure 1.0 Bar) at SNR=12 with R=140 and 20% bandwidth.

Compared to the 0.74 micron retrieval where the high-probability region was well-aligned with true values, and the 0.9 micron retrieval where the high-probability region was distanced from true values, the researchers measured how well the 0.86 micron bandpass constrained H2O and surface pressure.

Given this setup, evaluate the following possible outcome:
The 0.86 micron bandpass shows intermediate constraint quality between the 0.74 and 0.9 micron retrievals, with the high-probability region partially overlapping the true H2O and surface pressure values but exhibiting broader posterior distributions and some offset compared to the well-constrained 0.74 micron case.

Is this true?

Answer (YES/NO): YES